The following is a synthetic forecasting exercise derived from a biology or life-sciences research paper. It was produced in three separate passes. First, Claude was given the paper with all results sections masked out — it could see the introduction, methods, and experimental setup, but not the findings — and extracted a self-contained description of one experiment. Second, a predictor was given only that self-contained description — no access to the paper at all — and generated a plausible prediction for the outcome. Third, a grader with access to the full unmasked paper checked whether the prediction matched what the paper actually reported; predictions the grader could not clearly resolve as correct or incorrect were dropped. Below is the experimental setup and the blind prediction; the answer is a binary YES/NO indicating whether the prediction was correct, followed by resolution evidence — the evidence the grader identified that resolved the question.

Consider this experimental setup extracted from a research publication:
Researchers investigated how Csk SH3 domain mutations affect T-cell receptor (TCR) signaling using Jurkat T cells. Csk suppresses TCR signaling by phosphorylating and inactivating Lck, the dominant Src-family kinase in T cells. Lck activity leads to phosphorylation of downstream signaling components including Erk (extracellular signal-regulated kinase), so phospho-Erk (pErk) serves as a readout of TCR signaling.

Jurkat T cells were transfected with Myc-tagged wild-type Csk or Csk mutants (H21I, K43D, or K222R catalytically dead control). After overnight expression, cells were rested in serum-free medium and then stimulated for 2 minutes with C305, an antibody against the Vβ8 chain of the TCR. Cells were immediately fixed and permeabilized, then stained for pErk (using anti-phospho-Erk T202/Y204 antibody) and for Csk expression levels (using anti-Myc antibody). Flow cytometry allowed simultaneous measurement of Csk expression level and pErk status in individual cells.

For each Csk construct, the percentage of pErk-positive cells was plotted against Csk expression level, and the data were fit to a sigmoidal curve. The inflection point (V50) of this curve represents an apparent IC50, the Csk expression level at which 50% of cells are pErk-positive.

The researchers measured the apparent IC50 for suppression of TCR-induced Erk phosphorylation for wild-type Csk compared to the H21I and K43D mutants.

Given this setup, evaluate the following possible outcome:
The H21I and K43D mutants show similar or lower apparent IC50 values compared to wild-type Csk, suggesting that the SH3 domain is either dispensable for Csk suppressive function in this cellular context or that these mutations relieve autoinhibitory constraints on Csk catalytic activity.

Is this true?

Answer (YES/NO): NO